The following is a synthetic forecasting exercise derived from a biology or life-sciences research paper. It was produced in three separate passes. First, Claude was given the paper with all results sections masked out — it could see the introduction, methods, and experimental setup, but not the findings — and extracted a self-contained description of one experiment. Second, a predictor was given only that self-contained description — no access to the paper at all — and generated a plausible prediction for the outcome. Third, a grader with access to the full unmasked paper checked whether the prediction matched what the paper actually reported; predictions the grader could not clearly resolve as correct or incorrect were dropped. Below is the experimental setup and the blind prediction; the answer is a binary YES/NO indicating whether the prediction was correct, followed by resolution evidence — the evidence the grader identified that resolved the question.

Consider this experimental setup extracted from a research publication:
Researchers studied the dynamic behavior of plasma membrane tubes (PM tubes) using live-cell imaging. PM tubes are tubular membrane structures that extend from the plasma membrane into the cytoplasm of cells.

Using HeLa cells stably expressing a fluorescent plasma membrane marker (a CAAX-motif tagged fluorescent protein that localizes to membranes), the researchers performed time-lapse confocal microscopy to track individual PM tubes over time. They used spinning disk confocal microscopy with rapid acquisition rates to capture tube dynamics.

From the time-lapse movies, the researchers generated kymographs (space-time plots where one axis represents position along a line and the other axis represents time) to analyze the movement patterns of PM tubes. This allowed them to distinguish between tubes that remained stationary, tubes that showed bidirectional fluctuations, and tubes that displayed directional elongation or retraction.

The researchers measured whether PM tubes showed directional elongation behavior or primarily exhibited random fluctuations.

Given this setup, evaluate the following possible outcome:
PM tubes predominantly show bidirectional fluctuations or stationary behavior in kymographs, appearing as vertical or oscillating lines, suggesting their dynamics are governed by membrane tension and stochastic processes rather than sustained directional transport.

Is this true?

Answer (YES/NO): NO